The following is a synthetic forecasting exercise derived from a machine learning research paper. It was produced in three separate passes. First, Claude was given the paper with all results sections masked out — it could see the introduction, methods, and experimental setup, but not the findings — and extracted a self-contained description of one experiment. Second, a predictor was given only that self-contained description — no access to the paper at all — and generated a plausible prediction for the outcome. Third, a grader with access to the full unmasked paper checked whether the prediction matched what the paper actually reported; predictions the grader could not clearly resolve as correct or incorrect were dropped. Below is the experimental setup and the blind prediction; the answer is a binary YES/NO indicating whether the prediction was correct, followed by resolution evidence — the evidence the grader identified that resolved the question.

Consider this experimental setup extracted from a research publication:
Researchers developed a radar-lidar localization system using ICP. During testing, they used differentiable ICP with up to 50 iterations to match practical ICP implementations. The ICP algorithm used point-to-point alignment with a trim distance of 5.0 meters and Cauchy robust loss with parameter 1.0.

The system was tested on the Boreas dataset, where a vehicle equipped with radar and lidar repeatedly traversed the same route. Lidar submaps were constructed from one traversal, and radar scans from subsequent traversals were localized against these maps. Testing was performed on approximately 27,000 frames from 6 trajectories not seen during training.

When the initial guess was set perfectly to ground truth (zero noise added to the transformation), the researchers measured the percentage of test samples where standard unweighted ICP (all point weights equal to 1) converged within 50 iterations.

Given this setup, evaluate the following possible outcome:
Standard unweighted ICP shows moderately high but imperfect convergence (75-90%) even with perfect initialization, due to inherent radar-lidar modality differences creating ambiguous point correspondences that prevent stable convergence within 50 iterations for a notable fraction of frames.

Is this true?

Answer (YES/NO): NO